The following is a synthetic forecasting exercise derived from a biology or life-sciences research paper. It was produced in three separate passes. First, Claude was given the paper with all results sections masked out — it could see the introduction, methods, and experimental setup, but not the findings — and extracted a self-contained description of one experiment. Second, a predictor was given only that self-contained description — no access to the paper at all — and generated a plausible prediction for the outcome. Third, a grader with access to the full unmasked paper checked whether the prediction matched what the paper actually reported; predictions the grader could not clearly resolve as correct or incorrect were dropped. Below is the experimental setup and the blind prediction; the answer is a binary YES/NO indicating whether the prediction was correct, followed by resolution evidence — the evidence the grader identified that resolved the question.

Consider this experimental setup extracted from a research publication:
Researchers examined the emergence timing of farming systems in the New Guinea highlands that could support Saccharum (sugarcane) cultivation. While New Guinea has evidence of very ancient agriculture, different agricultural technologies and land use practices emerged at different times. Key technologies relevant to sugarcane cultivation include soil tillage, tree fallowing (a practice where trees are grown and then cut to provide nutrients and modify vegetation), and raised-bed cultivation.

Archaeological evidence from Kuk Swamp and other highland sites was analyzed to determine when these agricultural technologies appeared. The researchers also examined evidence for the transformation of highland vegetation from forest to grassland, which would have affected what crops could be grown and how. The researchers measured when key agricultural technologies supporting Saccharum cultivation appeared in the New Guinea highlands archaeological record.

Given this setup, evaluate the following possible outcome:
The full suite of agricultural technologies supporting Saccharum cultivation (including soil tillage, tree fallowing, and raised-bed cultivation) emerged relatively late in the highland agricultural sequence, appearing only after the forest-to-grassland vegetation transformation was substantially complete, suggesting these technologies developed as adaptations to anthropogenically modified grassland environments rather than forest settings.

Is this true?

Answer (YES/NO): YES